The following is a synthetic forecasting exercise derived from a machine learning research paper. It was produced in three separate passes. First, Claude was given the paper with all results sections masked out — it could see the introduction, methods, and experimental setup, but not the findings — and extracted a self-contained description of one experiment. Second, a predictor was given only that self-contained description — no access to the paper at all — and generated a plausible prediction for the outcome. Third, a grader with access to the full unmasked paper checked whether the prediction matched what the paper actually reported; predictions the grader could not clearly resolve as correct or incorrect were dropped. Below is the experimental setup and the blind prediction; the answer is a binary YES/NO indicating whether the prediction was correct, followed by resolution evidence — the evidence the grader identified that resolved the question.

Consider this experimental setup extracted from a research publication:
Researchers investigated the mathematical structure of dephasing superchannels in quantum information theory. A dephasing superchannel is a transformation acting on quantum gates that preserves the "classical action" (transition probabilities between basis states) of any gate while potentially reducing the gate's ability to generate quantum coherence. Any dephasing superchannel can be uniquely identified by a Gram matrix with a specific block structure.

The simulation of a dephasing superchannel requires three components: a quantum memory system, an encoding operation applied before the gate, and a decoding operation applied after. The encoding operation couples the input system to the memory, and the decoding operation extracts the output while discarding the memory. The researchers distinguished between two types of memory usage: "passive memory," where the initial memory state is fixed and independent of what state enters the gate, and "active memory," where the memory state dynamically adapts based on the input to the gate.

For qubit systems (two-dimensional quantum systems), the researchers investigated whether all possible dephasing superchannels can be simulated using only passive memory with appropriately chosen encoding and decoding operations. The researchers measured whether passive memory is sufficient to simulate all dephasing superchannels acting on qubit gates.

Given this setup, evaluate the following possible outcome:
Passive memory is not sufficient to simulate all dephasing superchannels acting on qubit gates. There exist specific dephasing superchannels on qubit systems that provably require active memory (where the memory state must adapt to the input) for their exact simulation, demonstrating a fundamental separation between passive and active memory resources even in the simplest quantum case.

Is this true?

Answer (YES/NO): YES